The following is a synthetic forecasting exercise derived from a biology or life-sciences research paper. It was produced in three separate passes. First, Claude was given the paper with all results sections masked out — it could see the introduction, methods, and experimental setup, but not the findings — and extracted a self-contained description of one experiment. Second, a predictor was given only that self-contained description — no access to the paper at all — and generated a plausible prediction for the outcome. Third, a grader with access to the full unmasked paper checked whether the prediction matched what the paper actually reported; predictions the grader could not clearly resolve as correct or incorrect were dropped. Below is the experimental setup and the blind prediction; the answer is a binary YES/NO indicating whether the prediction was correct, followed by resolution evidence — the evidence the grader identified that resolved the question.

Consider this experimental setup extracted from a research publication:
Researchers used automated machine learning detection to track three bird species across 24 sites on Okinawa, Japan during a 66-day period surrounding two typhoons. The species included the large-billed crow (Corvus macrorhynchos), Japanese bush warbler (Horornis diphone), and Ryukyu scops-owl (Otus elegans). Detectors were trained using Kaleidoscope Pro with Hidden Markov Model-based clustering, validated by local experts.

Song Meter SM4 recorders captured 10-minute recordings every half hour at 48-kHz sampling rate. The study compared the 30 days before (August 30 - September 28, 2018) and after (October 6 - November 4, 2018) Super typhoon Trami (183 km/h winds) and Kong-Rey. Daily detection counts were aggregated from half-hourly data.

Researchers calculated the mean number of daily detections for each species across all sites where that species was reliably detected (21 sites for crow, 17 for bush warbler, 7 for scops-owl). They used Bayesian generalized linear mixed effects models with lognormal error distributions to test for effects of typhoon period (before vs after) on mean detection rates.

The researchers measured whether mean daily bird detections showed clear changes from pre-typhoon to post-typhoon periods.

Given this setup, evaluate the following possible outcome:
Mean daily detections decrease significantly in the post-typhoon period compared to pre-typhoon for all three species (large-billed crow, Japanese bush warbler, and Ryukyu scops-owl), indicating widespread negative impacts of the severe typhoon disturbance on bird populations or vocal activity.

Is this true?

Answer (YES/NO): NO